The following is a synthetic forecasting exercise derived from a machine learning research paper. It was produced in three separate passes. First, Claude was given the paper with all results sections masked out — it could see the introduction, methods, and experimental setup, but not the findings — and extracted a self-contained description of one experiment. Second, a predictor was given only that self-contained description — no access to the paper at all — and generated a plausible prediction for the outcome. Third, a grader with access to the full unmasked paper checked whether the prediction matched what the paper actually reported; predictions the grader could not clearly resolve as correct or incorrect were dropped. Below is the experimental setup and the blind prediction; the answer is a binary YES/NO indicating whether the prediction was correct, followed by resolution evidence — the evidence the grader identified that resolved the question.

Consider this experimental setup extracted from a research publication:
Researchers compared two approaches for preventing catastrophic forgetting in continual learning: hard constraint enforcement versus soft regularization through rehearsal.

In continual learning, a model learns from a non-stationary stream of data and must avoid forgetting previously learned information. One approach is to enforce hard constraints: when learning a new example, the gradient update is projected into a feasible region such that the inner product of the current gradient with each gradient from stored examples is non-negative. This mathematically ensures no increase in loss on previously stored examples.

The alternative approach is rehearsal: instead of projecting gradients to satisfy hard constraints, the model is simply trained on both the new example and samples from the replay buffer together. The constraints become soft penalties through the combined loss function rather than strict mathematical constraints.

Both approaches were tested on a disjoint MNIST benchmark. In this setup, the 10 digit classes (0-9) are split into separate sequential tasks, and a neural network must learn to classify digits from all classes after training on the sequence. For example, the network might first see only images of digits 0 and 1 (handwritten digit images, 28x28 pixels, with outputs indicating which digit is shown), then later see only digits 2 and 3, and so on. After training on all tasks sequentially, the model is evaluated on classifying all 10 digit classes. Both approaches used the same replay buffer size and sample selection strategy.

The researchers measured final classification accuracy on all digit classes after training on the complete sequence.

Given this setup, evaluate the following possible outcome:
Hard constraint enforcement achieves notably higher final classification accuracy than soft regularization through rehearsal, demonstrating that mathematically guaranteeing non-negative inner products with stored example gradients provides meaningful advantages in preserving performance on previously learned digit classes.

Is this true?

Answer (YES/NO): NO